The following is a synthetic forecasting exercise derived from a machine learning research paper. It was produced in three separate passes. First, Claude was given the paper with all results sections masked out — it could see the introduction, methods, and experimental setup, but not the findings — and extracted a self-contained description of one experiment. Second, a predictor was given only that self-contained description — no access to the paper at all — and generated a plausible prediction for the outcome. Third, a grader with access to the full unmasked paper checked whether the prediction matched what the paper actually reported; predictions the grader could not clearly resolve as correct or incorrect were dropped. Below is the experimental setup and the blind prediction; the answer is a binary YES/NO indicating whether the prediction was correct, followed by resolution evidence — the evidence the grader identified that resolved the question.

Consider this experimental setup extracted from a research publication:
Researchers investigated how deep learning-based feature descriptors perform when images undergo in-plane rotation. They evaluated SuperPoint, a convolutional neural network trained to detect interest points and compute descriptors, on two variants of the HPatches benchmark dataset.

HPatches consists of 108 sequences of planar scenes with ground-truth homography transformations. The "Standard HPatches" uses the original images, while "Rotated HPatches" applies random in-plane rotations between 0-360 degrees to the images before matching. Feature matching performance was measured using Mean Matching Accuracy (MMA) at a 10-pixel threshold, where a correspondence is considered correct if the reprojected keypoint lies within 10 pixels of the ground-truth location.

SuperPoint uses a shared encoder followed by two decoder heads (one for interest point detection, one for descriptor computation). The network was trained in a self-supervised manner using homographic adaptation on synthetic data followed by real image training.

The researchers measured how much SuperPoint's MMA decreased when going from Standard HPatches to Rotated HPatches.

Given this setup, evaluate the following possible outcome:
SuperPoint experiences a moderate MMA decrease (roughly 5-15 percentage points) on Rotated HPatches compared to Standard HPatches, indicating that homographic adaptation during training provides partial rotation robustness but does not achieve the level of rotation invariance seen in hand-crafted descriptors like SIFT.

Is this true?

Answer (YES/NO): NO